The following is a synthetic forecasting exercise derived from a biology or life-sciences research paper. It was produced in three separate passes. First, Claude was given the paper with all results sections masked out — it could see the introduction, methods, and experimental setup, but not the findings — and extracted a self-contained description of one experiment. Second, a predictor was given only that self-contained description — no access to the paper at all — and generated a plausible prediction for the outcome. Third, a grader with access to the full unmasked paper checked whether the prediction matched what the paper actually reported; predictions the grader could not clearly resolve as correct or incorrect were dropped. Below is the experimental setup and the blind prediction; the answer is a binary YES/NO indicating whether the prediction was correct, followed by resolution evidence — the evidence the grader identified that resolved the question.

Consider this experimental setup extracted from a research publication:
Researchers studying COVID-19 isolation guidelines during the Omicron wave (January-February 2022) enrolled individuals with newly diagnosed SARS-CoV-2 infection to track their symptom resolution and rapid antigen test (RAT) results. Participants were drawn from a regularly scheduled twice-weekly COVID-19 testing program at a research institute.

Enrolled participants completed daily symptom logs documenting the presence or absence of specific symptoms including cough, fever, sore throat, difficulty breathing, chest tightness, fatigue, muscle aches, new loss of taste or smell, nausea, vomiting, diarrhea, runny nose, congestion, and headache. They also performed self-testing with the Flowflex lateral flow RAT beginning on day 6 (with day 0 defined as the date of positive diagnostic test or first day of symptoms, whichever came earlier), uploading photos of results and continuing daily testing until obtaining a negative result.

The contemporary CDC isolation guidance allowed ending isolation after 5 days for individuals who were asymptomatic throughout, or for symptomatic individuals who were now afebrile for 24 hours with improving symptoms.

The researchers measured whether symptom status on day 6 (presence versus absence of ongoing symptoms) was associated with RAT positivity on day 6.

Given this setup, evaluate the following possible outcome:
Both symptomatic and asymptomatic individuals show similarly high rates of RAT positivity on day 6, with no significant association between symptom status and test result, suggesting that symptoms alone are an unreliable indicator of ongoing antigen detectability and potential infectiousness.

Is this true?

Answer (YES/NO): YES